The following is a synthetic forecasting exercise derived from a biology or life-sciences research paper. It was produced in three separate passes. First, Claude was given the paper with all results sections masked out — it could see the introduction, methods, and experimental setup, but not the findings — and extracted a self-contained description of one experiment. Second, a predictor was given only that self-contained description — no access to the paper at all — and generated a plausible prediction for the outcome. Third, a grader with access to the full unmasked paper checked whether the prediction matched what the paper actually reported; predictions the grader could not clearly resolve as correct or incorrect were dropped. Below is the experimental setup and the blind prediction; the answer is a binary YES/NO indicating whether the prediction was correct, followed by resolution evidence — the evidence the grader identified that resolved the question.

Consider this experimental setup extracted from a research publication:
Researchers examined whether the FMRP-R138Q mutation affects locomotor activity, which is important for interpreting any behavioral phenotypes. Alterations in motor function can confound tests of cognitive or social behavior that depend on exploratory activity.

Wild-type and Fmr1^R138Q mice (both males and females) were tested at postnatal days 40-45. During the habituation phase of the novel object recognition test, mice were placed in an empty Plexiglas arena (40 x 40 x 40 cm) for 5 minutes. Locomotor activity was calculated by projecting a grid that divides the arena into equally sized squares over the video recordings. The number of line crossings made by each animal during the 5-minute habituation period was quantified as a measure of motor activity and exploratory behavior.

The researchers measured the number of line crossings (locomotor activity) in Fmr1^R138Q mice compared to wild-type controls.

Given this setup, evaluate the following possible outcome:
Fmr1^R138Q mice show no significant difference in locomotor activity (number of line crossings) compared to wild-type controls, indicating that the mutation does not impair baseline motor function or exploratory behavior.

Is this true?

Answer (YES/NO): YES